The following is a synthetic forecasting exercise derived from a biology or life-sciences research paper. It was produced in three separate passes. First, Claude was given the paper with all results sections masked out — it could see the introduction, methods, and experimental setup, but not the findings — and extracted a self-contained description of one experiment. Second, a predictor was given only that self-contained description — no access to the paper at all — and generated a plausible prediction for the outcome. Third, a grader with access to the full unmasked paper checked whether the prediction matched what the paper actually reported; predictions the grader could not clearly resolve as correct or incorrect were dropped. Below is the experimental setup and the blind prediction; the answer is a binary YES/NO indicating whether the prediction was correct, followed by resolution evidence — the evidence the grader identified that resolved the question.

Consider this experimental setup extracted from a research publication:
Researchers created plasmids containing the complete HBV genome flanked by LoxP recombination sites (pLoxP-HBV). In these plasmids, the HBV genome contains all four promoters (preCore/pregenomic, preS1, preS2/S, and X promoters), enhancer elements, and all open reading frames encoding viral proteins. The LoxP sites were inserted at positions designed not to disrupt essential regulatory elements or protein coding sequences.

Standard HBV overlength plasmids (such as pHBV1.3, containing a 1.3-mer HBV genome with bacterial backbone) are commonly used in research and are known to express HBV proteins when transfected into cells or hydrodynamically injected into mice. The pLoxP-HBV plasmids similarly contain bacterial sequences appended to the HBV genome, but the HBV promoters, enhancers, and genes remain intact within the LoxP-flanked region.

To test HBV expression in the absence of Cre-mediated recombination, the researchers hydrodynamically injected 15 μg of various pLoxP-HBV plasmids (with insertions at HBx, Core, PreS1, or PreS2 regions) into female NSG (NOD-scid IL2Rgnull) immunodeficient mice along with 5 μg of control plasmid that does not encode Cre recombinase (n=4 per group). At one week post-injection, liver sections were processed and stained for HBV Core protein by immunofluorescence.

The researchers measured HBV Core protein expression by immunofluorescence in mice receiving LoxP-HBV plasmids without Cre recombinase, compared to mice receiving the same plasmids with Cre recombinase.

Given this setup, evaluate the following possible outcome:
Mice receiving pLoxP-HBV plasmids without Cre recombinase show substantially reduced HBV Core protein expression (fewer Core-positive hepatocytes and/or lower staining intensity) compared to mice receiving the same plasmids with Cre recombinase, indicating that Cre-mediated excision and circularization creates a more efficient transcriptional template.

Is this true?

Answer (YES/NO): YES